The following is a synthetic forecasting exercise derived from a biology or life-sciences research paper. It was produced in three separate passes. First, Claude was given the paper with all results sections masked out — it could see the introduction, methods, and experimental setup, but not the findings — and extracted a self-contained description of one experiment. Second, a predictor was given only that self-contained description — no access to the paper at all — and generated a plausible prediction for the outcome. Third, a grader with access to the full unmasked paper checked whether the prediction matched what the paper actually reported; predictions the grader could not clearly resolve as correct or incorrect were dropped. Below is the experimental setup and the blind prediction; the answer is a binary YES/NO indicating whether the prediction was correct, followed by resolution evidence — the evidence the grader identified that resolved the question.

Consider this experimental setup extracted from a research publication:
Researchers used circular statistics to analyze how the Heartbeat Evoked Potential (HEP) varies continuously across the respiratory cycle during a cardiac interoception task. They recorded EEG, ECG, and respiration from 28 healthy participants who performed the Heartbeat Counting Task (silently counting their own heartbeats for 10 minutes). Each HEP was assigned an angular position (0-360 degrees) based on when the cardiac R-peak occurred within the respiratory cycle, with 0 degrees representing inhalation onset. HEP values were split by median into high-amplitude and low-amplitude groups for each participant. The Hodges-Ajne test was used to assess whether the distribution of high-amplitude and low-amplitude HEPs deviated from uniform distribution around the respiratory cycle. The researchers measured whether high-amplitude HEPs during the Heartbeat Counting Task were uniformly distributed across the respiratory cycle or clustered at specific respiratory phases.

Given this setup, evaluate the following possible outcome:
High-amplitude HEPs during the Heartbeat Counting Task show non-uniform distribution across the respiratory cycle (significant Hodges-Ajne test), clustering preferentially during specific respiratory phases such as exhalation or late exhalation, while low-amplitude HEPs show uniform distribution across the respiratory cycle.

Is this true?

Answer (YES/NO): NO